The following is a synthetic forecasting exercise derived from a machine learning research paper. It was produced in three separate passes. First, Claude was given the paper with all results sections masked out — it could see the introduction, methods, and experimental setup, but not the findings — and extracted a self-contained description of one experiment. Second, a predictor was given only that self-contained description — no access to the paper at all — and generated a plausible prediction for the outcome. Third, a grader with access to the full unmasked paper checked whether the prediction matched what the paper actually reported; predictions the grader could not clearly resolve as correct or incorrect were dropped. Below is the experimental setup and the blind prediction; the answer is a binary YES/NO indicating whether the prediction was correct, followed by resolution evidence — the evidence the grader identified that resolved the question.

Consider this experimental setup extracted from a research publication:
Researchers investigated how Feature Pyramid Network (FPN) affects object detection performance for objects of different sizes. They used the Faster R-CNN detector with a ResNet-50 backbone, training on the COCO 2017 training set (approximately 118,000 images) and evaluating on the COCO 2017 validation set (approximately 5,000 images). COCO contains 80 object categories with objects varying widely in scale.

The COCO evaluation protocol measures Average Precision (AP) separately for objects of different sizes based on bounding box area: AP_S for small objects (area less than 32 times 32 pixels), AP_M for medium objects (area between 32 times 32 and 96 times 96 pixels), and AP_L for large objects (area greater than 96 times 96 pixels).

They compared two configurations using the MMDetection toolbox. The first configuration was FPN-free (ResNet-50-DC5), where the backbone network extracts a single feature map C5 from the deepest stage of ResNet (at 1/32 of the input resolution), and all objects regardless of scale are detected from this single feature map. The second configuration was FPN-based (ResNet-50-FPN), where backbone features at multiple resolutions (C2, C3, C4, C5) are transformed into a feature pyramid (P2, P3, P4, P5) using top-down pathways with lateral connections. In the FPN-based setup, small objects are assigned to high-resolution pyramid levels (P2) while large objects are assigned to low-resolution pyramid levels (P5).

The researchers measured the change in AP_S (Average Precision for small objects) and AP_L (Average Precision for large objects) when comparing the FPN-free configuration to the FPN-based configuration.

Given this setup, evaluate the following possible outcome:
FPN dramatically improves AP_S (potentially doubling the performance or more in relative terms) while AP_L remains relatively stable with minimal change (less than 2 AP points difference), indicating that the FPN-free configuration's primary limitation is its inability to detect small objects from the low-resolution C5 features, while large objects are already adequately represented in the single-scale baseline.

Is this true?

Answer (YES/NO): NO